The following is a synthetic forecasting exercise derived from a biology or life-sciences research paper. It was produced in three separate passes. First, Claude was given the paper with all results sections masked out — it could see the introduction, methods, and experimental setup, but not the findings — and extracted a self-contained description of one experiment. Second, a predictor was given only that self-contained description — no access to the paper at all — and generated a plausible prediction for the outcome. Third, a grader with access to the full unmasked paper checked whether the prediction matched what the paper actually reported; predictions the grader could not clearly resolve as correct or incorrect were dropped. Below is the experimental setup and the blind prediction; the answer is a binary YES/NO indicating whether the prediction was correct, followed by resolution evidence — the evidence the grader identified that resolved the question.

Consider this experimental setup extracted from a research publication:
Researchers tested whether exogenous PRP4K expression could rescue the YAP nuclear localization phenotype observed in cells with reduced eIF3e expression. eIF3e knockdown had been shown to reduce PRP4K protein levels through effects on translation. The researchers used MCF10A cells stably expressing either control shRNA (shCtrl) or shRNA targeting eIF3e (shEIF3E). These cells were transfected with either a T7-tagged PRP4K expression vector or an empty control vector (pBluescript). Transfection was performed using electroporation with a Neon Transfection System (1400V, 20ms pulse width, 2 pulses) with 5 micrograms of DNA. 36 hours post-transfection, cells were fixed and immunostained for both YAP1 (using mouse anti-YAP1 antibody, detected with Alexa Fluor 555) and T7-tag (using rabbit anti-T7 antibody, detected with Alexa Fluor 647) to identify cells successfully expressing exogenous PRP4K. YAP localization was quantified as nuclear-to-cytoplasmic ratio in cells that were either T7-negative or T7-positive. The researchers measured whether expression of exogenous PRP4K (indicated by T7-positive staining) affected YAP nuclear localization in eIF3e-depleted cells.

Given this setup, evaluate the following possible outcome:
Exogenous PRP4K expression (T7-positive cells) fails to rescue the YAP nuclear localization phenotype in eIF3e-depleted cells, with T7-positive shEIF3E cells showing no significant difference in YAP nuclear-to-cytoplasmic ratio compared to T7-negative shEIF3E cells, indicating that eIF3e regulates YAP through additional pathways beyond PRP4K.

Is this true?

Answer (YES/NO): NO